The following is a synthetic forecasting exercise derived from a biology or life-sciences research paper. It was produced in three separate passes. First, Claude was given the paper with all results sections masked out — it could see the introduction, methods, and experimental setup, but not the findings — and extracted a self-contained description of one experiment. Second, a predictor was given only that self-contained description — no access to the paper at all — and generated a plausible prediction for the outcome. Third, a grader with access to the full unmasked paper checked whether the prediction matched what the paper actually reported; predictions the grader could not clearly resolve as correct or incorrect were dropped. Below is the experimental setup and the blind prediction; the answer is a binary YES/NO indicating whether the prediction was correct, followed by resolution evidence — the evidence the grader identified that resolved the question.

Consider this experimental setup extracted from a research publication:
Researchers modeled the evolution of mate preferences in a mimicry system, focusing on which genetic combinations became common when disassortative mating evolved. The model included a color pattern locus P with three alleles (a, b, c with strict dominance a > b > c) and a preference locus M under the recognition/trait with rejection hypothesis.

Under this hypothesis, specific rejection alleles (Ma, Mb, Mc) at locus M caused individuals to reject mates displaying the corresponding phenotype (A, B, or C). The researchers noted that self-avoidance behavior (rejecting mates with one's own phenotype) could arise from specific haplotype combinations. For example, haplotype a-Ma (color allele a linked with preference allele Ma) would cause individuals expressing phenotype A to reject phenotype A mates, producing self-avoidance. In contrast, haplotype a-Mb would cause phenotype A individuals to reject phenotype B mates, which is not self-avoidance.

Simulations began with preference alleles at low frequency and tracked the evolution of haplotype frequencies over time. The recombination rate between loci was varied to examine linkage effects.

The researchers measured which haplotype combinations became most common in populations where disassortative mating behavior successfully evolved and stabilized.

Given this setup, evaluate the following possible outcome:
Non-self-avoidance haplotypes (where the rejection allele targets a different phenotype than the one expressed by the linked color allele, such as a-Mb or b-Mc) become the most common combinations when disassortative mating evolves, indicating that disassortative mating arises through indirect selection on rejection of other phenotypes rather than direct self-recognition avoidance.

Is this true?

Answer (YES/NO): NO